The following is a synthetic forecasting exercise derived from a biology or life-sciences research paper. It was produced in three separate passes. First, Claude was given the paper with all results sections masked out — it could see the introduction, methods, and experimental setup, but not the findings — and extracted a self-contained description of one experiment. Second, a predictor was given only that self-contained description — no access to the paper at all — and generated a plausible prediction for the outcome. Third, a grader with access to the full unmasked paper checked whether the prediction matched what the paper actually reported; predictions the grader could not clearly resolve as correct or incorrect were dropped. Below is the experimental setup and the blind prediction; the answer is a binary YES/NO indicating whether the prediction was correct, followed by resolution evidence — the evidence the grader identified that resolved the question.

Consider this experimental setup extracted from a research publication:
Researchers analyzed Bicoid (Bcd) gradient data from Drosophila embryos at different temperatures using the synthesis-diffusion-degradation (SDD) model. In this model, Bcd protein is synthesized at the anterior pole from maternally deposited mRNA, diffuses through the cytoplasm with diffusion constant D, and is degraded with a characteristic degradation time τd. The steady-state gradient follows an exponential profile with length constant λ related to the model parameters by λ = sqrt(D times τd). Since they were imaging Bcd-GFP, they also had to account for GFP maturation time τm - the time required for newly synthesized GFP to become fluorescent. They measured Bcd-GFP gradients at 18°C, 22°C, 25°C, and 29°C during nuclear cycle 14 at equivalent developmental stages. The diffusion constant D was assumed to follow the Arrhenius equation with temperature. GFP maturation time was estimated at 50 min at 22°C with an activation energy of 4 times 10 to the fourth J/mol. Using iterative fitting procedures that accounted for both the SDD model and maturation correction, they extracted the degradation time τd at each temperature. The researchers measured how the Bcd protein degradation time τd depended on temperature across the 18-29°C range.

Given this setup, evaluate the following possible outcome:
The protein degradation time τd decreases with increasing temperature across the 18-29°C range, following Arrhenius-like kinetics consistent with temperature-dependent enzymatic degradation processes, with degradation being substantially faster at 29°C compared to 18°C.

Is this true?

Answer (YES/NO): NO